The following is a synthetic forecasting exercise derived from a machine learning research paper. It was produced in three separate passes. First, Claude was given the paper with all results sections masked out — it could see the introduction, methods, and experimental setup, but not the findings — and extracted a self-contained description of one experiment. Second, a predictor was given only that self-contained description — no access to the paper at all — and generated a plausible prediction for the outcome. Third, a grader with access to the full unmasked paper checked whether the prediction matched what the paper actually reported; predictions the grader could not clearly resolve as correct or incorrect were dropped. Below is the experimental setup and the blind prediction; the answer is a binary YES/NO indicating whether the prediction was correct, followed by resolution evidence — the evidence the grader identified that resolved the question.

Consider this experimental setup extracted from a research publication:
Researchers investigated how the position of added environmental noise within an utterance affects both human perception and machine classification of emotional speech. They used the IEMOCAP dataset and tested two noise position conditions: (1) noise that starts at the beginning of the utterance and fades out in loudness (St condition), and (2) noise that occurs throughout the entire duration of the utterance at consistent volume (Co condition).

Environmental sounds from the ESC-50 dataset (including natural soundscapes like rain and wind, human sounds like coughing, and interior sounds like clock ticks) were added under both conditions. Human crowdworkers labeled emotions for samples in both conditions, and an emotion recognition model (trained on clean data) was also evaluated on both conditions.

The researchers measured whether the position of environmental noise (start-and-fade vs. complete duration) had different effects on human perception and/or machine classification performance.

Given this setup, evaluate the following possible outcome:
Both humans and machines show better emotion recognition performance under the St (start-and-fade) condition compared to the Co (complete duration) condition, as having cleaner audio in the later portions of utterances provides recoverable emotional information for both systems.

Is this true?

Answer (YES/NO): NO